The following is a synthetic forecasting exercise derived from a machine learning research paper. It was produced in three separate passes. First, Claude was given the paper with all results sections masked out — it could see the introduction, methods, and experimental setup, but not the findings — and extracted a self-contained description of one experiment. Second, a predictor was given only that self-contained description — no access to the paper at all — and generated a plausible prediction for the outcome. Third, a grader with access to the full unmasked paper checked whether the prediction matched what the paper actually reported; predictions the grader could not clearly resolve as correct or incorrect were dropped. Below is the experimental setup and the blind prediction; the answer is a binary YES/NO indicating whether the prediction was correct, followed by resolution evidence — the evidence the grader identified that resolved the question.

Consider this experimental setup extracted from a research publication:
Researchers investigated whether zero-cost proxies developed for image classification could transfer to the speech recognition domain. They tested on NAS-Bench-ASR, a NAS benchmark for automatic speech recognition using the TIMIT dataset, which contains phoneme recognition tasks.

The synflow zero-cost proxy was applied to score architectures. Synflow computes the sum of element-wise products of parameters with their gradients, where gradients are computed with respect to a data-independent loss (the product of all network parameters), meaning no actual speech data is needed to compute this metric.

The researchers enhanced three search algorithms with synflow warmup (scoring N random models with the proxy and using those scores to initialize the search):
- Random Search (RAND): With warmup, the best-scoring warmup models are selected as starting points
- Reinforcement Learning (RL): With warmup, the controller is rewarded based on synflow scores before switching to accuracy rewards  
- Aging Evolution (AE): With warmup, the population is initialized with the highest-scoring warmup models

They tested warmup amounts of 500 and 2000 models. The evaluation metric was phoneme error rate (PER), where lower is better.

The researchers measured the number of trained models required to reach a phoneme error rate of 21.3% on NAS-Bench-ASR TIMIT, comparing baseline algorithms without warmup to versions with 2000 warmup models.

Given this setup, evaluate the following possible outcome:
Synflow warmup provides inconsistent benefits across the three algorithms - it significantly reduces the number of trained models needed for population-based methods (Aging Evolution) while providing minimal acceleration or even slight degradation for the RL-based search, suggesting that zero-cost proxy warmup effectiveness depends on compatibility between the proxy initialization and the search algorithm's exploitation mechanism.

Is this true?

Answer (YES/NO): NO